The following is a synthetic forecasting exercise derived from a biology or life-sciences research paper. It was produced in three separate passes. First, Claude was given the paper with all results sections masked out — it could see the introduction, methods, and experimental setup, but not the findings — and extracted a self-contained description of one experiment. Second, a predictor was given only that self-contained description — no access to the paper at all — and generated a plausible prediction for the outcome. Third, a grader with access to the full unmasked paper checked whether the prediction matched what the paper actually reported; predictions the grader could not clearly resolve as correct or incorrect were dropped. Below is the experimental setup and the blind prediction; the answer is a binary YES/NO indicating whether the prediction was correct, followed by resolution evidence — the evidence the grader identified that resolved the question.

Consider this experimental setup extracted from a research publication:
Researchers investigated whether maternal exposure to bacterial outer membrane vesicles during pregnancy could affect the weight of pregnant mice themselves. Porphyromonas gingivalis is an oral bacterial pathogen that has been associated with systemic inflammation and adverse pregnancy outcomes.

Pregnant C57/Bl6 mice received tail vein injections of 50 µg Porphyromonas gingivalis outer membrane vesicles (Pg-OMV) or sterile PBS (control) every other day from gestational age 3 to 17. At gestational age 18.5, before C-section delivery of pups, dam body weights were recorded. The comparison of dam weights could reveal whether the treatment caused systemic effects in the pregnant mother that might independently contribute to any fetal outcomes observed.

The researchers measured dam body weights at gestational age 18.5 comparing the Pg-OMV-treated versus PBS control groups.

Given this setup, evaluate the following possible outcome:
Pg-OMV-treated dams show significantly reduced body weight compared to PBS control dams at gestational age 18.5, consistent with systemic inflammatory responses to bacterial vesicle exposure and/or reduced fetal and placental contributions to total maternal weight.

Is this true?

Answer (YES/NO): NO